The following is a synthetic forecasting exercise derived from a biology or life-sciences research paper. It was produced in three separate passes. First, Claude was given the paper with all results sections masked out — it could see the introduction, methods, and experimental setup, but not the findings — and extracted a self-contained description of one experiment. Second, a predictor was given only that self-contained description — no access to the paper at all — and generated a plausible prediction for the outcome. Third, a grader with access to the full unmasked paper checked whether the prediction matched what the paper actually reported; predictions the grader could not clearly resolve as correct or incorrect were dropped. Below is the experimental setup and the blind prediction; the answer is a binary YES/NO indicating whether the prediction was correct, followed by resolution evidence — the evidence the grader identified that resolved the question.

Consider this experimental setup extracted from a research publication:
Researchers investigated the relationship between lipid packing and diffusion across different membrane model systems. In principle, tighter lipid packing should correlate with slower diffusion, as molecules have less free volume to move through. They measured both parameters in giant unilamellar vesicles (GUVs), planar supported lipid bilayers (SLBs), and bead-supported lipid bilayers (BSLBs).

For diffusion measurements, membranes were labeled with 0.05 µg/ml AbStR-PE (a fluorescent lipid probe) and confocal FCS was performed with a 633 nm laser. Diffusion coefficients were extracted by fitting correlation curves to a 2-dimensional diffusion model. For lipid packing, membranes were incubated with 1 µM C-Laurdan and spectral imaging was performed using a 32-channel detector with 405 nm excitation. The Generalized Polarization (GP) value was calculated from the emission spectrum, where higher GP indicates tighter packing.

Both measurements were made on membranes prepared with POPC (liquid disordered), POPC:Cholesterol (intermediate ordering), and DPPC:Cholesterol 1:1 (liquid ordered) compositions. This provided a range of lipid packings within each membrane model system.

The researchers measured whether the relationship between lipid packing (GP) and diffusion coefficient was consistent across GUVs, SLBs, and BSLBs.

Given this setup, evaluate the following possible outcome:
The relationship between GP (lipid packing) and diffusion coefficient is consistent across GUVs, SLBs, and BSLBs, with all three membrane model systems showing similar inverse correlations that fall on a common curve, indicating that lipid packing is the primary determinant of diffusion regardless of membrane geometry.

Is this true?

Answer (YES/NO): NO